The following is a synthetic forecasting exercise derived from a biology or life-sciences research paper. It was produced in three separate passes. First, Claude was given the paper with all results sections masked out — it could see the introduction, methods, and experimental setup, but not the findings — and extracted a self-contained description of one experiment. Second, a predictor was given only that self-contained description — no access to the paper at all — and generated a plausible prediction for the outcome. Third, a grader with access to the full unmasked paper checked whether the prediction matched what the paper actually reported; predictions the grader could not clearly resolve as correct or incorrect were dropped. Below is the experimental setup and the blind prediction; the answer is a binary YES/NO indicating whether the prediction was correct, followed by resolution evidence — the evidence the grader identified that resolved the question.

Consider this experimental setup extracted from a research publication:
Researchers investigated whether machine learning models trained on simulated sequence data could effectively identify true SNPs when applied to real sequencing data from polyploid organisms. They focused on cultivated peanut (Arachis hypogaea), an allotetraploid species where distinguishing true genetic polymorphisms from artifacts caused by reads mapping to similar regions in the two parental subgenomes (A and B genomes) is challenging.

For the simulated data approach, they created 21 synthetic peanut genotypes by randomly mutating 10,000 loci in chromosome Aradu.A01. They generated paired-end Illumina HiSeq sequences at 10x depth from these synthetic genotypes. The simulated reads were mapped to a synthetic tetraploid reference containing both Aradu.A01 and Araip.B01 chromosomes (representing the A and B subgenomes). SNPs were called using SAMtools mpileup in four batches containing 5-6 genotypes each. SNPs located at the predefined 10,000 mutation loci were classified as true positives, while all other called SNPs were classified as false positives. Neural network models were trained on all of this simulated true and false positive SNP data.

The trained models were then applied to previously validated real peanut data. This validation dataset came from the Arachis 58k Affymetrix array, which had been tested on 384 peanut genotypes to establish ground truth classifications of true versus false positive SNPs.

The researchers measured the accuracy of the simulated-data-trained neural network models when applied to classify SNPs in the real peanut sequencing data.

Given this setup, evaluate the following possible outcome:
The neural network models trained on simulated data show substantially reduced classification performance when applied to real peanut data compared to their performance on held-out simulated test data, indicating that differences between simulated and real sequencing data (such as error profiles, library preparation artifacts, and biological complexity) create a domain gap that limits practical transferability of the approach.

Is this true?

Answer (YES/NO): NO